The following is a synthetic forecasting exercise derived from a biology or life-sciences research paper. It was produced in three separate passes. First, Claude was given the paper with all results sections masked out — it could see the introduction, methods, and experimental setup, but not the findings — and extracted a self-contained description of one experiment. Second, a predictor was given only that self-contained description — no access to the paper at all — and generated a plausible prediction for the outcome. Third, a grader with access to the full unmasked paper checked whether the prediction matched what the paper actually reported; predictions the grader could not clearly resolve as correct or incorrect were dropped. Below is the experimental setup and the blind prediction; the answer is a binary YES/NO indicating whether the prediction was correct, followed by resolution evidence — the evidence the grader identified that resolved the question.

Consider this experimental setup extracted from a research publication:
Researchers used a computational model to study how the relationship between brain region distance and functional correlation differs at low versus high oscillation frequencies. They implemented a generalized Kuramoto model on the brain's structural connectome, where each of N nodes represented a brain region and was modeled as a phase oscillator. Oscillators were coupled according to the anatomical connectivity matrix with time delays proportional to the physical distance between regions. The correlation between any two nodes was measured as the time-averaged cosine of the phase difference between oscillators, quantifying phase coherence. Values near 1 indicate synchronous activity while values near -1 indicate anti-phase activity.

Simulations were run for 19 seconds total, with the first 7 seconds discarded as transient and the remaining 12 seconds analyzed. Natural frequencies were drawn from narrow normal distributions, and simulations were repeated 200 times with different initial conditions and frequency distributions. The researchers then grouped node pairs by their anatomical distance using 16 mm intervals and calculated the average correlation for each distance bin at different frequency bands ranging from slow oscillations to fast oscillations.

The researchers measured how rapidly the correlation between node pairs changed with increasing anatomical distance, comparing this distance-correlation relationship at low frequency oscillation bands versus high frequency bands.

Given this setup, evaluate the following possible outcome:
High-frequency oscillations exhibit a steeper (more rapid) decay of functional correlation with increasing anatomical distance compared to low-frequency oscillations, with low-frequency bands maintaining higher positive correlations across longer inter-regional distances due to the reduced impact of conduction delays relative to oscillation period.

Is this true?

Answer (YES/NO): YES